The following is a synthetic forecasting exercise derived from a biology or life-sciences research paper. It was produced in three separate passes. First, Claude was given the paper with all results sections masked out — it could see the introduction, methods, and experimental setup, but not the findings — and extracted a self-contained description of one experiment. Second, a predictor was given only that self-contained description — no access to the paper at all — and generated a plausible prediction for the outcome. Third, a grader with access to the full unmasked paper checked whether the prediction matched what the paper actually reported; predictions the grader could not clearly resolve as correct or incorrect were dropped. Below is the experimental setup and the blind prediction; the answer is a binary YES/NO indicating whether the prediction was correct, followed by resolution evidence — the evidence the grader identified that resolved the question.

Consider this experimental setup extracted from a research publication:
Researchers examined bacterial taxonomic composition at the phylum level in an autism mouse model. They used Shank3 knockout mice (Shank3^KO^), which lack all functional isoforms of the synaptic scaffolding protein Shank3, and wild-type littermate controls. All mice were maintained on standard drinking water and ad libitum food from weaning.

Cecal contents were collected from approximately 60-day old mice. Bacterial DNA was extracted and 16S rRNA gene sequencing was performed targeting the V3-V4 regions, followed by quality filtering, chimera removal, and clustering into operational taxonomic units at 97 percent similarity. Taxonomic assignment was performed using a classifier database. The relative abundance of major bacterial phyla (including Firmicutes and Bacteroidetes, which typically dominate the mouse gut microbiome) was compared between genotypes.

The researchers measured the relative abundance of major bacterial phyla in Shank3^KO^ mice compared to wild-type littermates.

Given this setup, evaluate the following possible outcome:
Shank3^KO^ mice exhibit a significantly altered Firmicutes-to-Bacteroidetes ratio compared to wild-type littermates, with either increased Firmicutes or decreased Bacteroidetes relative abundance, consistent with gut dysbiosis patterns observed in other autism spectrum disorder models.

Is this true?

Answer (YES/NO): NO